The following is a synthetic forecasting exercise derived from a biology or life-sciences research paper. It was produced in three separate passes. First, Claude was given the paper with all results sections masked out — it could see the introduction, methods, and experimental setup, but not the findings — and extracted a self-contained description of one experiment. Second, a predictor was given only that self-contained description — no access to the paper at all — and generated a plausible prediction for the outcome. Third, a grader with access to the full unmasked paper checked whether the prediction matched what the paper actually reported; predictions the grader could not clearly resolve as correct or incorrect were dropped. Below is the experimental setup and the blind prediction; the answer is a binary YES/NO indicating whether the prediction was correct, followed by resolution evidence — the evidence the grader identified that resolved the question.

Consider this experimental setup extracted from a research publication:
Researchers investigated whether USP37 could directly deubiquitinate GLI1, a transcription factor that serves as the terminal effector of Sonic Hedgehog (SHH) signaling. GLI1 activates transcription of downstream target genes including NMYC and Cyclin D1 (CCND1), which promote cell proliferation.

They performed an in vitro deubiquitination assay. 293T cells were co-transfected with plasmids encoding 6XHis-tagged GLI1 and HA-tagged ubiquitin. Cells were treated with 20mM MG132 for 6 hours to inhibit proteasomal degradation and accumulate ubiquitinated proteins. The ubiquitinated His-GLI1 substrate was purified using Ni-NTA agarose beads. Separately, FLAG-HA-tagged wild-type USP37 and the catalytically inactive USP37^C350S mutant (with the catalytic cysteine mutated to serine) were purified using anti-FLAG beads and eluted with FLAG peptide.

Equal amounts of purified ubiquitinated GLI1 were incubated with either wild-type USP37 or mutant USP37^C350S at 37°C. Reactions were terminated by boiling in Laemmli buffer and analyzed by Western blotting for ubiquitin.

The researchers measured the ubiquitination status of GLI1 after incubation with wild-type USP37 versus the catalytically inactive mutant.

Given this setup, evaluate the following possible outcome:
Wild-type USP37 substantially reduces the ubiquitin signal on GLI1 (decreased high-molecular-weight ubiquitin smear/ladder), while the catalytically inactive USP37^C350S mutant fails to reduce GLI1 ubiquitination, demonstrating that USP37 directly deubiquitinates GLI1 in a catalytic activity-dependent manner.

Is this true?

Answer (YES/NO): YES